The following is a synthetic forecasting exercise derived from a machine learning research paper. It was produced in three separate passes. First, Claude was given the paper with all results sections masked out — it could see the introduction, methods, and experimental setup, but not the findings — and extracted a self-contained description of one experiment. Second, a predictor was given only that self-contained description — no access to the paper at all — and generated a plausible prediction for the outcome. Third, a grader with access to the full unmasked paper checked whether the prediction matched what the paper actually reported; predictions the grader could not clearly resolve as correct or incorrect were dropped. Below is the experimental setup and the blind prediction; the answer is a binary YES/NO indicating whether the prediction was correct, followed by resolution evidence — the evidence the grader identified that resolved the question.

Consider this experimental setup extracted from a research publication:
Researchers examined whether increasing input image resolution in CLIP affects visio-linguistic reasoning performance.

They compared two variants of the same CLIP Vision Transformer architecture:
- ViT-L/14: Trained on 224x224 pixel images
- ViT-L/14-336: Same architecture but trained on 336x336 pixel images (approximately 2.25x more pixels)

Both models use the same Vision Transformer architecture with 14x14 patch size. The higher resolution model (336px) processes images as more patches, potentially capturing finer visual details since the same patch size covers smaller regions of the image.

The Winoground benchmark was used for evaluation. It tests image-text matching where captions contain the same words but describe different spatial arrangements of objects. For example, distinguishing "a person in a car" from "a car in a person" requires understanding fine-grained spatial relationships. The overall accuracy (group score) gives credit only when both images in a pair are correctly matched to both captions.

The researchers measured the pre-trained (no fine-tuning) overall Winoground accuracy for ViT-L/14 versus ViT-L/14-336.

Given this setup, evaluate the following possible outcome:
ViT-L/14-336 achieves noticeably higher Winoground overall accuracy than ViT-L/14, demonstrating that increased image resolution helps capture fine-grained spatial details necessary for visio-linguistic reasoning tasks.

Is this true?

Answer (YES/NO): NO